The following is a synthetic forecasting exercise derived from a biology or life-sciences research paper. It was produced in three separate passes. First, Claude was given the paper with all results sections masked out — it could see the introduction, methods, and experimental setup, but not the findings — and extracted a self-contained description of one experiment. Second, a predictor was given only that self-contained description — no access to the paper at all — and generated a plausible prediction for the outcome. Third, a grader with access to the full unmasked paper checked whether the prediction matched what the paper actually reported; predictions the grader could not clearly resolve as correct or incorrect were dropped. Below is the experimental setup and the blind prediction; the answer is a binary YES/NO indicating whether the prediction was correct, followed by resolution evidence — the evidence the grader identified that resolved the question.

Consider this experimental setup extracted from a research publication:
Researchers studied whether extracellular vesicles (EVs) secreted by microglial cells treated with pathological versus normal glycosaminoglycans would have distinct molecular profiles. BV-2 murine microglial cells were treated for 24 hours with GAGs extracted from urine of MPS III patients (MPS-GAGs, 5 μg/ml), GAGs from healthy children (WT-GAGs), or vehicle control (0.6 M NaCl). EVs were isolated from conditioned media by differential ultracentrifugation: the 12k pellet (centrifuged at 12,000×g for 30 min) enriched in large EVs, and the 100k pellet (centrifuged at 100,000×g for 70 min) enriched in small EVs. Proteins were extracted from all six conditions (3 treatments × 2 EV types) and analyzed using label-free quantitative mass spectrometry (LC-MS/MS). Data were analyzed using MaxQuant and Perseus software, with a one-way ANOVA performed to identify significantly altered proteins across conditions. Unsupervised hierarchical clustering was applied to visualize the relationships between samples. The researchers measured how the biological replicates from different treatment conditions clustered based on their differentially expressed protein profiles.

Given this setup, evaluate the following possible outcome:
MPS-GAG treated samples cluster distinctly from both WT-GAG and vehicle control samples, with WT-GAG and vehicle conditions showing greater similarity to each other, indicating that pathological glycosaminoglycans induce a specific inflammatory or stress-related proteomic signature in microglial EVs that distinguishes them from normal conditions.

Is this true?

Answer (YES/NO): YES